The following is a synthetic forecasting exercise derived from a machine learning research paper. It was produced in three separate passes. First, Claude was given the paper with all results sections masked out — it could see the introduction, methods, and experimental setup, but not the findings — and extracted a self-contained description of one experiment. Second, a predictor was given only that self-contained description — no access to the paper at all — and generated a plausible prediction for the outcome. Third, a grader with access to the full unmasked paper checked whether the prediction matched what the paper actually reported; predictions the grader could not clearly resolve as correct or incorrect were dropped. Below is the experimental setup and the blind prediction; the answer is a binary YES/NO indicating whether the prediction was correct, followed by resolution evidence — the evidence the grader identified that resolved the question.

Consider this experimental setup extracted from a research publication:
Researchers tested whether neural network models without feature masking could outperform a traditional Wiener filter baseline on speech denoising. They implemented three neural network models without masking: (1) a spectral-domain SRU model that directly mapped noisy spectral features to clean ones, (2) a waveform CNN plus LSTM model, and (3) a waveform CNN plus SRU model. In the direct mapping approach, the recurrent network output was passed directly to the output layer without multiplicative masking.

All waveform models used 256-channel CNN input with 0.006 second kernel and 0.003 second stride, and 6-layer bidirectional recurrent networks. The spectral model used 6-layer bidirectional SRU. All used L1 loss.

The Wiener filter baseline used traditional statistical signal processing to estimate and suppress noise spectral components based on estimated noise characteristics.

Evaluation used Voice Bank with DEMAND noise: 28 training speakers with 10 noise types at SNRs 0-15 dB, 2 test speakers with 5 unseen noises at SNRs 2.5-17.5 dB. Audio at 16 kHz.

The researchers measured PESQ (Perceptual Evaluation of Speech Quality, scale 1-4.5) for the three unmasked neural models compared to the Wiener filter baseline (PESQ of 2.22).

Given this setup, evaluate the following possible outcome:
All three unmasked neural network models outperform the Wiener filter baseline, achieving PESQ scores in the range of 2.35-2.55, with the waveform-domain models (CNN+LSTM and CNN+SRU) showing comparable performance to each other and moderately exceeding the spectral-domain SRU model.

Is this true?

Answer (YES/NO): NO